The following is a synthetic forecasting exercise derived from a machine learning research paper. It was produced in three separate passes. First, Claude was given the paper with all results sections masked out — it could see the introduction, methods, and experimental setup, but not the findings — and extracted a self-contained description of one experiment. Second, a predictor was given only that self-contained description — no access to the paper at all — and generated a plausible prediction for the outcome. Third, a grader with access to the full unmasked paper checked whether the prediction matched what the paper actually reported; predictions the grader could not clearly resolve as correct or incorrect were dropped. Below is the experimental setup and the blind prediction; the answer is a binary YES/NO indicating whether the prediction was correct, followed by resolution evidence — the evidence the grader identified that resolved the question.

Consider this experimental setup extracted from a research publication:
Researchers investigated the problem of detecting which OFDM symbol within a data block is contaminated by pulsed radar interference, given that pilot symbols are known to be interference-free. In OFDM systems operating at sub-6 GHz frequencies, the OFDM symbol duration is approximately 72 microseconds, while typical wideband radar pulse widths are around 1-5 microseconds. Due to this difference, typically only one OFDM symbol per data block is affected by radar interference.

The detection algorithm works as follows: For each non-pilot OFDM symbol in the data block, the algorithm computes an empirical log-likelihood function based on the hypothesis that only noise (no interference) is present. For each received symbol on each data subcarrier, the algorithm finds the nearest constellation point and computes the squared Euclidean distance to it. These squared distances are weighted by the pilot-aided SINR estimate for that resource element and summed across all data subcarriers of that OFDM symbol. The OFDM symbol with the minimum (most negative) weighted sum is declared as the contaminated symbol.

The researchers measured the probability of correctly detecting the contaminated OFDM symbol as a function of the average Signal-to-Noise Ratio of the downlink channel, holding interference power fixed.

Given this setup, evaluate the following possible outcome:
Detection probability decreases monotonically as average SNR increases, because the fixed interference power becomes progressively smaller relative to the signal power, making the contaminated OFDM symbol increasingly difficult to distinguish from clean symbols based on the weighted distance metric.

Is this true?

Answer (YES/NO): NO